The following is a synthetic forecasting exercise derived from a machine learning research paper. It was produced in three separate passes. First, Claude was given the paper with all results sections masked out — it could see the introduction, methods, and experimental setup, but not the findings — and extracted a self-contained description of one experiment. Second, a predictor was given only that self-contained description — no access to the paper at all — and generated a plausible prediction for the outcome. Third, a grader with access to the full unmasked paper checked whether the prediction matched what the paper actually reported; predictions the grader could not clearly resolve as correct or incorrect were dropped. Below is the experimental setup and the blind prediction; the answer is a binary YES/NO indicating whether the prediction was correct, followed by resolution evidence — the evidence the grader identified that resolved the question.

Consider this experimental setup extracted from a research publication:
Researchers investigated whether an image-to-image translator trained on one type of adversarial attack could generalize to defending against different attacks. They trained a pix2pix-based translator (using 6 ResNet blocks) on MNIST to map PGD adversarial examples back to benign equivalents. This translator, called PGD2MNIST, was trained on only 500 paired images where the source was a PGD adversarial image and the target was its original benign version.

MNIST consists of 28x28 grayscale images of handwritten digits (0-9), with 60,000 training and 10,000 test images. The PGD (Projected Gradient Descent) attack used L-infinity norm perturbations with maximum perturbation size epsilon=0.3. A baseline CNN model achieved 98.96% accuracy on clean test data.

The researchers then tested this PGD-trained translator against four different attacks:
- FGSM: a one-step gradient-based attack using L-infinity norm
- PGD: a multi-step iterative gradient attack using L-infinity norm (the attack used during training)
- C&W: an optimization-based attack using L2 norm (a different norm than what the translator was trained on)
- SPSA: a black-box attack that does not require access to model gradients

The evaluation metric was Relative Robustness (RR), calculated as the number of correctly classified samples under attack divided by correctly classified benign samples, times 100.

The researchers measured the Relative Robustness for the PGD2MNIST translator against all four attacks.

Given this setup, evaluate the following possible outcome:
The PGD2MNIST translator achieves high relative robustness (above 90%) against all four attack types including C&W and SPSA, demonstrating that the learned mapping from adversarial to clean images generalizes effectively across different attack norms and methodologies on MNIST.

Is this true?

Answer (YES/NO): YES